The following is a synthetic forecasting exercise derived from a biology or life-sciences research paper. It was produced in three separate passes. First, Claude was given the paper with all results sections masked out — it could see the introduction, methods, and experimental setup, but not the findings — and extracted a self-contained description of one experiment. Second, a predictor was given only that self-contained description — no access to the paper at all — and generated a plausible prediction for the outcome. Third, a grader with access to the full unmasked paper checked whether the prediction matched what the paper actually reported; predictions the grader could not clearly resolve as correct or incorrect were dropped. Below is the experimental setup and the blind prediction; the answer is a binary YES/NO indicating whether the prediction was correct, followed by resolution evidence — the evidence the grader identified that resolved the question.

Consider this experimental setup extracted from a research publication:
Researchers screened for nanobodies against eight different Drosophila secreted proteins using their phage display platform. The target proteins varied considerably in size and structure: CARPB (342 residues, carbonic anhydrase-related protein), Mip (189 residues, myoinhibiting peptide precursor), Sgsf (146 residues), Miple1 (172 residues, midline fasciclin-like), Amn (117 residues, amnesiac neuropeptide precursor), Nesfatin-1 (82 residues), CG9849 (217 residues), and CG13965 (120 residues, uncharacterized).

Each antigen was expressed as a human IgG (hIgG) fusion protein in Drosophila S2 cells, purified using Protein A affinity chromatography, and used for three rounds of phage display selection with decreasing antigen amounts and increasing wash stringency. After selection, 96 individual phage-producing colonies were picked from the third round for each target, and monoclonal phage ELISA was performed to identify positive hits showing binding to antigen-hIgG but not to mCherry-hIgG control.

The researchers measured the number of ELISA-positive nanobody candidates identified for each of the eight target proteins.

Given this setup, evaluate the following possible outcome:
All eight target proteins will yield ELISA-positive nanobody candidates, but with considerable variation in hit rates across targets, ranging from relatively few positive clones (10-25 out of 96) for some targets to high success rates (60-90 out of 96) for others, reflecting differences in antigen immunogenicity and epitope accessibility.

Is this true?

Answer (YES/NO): NO